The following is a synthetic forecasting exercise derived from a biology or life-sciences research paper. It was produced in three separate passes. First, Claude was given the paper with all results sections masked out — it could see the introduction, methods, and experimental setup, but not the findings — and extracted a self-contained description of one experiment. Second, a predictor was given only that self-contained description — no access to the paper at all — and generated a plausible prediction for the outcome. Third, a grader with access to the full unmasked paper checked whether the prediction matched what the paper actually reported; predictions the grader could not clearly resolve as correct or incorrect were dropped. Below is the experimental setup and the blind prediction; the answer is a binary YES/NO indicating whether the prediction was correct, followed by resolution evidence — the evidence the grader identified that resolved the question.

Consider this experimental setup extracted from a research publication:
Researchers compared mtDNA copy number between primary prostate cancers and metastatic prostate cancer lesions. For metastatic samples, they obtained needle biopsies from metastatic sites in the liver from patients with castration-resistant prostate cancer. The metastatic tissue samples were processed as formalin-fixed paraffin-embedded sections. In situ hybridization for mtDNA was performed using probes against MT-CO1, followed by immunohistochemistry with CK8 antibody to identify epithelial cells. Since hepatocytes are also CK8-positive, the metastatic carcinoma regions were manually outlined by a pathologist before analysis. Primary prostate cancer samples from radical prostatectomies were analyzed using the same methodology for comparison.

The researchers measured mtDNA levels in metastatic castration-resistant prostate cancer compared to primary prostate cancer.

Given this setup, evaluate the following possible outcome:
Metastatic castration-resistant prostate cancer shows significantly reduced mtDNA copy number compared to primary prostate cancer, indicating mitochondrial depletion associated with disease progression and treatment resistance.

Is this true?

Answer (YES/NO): NO